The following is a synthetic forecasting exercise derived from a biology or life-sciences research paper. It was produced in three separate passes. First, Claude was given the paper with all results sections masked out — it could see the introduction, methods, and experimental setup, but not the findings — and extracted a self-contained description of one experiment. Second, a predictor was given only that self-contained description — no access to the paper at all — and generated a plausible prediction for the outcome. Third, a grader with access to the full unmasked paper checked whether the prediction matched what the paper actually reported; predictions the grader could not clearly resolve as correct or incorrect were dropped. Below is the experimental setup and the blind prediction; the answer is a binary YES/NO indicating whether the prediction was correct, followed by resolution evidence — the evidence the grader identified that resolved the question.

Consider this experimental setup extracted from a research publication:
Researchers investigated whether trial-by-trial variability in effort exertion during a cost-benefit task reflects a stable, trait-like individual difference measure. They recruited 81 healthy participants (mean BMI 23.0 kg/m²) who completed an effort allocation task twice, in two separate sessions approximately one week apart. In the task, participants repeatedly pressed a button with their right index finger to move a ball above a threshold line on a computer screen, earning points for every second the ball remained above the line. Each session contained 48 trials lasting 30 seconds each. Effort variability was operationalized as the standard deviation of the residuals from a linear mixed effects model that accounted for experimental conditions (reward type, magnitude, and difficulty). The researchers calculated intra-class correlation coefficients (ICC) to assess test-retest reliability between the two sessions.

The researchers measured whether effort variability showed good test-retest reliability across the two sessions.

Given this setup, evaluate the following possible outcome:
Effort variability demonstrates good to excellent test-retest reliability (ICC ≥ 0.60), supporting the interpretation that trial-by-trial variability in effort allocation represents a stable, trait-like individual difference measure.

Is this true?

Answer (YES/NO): YES